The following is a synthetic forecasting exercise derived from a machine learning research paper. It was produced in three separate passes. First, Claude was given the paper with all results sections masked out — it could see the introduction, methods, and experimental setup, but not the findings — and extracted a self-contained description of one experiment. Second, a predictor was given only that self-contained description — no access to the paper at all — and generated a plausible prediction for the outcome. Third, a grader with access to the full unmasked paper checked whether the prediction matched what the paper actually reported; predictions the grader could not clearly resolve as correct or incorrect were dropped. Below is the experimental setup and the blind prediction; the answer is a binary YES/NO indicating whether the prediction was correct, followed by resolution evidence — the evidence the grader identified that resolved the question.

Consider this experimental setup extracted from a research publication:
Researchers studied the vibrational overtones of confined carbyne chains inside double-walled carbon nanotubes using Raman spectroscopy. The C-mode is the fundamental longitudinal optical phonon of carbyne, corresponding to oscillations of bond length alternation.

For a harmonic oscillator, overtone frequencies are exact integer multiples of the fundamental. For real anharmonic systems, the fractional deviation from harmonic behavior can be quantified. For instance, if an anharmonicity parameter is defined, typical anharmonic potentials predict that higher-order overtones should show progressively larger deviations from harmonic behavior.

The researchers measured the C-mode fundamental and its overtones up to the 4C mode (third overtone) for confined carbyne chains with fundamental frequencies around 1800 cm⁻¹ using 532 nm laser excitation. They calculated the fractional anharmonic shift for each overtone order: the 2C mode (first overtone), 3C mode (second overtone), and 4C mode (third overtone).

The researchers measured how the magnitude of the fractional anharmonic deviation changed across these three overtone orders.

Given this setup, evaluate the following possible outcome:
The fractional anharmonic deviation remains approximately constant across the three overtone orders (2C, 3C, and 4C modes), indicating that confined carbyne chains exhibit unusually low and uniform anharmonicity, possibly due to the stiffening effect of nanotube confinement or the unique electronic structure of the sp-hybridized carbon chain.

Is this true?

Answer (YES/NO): NO